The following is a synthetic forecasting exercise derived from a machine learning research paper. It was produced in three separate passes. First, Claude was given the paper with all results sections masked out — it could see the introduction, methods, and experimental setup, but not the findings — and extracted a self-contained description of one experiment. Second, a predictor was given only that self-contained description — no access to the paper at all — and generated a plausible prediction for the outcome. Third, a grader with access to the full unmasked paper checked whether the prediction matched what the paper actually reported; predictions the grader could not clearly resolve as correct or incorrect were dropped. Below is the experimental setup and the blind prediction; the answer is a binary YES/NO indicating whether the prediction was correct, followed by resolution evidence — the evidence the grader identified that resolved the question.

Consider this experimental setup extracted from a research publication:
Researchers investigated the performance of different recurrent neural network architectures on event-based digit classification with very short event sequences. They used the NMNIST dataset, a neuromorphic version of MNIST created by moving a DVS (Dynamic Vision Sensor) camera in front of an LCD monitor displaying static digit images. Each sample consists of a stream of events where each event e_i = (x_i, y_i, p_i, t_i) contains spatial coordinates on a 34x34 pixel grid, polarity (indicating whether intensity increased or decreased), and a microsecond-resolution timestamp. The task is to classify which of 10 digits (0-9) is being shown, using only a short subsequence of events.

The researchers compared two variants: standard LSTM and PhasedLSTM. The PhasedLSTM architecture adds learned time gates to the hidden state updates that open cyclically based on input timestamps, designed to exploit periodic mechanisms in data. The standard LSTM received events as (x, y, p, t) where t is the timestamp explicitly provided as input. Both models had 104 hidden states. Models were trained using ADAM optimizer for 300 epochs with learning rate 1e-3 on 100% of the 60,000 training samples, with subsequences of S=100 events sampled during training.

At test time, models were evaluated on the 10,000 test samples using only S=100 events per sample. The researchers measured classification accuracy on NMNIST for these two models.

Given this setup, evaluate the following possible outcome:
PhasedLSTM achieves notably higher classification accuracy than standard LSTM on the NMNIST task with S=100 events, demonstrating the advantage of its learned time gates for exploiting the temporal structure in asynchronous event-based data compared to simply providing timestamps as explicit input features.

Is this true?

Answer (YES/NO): NO